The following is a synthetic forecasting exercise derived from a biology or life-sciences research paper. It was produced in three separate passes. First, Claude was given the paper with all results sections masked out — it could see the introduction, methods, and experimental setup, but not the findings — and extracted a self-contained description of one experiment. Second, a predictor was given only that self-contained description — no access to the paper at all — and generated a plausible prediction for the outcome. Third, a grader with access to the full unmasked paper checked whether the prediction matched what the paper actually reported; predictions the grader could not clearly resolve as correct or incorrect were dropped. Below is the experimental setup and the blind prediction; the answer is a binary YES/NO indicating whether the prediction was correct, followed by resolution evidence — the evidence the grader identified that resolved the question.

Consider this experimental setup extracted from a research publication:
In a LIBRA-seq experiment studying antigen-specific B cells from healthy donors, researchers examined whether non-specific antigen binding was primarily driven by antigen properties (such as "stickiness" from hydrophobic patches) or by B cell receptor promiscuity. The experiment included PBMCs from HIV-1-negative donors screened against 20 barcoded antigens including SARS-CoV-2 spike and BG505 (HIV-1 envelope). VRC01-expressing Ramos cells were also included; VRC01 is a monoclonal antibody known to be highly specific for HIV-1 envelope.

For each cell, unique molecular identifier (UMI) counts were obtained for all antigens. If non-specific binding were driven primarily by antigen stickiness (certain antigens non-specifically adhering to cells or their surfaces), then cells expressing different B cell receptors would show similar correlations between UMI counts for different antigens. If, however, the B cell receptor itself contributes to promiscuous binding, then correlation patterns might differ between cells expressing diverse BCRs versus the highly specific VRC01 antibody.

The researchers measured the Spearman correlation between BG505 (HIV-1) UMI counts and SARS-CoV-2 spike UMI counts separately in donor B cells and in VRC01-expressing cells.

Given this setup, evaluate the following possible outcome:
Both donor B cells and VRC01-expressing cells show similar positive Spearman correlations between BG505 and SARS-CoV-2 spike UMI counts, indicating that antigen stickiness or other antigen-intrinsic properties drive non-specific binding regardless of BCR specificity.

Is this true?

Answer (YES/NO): NO